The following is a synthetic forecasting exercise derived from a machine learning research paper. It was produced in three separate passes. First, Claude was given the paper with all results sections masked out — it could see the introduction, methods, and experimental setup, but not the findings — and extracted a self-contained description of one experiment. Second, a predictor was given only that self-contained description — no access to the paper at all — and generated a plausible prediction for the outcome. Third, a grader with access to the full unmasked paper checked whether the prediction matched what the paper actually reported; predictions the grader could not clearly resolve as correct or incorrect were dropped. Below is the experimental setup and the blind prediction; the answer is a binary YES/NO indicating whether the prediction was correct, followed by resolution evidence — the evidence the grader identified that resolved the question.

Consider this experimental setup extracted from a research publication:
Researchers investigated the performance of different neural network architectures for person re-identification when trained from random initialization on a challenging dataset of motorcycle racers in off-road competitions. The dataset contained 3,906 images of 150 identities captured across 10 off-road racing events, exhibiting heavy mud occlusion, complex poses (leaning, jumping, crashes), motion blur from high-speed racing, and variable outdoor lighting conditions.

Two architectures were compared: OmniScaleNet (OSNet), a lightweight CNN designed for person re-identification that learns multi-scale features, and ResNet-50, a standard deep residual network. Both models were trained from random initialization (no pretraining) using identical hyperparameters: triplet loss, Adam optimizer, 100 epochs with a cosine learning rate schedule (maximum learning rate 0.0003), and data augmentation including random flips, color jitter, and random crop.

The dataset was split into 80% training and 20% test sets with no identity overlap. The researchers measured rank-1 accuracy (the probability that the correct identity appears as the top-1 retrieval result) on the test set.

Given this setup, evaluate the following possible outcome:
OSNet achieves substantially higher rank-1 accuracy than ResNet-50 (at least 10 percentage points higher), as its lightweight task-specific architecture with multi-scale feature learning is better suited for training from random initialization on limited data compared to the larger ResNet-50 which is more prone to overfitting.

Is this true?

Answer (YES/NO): NO